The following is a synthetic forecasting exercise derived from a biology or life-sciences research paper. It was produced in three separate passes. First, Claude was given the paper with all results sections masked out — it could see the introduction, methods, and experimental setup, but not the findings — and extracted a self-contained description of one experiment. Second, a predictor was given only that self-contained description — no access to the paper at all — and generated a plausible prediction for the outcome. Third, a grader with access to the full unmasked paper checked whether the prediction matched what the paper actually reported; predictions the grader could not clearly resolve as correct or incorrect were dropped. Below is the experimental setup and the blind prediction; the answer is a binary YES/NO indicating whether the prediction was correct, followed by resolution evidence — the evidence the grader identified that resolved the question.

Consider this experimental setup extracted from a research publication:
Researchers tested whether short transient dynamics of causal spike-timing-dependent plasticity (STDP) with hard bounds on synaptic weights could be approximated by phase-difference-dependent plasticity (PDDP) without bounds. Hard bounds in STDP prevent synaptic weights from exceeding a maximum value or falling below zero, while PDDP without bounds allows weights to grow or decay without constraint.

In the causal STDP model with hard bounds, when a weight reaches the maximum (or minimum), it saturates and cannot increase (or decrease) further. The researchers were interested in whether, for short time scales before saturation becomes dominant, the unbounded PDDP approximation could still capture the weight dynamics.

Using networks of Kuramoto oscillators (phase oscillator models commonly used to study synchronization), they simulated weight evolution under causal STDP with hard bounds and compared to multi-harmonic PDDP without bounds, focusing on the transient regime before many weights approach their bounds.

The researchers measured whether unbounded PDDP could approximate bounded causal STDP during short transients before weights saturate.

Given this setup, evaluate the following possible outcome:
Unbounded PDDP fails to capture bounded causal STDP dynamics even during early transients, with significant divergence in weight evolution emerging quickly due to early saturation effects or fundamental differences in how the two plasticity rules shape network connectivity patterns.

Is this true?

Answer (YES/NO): NO